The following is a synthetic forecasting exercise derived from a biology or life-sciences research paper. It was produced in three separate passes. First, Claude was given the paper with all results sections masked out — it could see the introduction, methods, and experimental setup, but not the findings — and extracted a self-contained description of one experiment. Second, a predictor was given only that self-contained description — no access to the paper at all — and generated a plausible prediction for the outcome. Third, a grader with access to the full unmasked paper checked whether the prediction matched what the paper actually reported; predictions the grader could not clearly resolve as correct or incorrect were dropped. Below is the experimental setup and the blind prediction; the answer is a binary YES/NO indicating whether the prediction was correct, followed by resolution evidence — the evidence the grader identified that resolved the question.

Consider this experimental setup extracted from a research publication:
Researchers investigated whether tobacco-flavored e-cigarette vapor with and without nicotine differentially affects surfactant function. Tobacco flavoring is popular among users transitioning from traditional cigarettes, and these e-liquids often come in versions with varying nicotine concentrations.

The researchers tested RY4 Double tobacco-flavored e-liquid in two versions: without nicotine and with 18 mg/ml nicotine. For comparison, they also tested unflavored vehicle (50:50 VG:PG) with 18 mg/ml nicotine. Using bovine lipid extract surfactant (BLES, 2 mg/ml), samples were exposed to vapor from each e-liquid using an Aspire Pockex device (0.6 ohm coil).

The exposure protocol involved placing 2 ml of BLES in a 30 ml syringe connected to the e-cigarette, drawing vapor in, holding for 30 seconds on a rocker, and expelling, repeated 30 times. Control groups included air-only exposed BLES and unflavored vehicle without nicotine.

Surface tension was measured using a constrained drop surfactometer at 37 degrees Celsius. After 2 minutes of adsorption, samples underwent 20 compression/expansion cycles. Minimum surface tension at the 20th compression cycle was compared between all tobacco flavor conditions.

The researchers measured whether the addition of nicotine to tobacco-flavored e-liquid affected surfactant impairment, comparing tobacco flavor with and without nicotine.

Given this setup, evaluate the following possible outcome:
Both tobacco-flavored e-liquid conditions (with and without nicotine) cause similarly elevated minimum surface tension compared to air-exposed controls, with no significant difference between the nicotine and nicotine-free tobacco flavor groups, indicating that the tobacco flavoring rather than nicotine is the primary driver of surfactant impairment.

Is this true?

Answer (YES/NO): NO